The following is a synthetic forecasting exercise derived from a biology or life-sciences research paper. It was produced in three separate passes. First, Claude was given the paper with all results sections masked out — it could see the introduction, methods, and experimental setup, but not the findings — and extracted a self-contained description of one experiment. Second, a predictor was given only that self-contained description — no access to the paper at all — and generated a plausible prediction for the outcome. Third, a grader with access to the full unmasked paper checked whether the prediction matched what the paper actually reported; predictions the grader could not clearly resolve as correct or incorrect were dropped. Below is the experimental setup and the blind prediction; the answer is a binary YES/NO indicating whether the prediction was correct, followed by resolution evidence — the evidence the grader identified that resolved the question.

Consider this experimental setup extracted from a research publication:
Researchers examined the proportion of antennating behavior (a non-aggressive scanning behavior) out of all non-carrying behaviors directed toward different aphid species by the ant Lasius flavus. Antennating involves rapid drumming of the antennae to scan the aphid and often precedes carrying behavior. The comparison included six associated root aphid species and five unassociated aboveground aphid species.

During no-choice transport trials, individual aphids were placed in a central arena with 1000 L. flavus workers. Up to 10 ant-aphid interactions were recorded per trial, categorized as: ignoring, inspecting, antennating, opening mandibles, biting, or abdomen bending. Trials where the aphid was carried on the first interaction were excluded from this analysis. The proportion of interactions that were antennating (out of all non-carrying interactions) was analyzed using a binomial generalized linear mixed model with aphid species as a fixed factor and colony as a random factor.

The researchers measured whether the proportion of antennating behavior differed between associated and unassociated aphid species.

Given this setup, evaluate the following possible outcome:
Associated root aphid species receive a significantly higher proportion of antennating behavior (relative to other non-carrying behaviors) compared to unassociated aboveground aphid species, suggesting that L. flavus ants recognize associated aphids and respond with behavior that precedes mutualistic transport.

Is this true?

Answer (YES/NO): YES